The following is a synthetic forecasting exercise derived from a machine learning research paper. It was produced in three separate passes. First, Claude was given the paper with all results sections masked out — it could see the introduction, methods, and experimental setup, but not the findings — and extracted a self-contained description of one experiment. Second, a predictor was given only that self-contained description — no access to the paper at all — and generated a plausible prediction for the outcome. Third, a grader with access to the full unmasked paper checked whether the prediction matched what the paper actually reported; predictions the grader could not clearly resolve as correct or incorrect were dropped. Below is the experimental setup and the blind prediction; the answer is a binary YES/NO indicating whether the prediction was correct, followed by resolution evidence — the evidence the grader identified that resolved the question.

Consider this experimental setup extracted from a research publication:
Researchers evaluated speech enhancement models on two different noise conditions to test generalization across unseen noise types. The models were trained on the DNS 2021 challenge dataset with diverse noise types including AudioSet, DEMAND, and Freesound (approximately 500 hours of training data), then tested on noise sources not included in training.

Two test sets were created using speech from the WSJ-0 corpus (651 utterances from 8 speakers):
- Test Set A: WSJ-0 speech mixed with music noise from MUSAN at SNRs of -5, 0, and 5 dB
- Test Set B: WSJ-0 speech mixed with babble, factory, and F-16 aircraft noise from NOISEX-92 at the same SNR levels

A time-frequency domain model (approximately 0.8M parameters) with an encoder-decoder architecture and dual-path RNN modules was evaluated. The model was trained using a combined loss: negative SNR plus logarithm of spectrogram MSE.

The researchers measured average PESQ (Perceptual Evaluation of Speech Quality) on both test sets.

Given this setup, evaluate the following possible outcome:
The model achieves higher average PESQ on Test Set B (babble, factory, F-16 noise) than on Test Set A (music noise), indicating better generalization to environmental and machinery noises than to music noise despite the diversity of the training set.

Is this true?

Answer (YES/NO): NO